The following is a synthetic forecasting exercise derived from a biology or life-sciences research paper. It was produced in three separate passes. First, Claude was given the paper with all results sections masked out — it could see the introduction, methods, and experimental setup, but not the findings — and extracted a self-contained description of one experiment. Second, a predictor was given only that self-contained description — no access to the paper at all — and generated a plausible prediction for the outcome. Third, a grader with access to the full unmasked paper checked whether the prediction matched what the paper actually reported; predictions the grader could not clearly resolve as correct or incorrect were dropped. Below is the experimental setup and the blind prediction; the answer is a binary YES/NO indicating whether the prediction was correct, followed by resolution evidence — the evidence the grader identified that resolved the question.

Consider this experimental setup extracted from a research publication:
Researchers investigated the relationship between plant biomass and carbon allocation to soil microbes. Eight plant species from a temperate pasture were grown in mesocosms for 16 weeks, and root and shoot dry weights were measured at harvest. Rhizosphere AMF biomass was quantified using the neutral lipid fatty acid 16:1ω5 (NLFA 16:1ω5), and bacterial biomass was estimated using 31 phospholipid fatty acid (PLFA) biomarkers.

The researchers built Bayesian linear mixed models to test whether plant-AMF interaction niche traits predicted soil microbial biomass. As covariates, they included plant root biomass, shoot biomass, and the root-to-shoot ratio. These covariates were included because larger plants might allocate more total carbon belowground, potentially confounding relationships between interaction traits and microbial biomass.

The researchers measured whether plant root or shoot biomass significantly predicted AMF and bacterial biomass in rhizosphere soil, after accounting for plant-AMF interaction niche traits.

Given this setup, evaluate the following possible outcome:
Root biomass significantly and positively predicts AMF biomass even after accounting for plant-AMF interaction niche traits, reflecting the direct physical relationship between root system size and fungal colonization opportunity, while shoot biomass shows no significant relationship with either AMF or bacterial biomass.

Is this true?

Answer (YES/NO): NO